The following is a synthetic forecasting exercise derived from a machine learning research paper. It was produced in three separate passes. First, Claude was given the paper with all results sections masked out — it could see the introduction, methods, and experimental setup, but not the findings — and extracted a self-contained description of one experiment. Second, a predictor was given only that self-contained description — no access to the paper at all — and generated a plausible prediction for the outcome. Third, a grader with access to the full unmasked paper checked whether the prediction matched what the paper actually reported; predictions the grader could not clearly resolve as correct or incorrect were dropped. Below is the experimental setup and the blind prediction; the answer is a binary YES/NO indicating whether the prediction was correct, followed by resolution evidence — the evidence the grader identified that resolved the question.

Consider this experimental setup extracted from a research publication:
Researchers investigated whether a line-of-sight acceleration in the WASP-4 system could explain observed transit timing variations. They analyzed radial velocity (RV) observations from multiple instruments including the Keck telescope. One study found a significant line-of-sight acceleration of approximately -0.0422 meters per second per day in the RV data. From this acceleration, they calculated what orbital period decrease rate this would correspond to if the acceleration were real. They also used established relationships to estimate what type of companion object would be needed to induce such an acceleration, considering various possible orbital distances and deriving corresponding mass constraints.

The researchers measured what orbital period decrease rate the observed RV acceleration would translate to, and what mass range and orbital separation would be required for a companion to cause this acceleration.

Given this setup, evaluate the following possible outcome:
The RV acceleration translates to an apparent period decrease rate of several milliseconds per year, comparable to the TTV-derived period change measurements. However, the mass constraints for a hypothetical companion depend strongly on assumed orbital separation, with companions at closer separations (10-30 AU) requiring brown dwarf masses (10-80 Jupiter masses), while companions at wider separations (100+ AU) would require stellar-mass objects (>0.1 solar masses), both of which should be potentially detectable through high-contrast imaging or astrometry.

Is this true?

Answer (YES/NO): NO